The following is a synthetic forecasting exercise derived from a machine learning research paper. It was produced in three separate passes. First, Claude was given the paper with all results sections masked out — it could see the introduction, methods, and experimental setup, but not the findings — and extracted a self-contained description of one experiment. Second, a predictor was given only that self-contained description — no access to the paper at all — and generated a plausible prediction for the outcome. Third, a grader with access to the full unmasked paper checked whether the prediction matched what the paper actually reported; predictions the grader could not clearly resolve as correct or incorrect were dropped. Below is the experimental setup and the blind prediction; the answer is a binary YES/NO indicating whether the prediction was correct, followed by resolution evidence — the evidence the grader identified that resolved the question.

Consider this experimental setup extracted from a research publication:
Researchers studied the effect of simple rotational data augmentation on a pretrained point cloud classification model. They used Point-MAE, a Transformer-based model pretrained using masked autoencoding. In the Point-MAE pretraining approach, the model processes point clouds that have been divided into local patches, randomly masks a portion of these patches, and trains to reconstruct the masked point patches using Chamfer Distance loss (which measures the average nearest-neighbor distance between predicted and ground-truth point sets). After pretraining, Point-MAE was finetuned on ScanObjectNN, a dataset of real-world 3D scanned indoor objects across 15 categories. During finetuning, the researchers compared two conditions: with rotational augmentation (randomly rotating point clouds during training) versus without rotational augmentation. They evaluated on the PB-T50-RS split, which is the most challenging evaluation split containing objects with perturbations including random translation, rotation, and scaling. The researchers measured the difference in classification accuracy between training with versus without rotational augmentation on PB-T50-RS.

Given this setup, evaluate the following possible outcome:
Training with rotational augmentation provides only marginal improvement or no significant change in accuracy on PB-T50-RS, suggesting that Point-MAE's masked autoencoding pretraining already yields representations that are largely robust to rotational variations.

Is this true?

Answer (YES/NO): NO